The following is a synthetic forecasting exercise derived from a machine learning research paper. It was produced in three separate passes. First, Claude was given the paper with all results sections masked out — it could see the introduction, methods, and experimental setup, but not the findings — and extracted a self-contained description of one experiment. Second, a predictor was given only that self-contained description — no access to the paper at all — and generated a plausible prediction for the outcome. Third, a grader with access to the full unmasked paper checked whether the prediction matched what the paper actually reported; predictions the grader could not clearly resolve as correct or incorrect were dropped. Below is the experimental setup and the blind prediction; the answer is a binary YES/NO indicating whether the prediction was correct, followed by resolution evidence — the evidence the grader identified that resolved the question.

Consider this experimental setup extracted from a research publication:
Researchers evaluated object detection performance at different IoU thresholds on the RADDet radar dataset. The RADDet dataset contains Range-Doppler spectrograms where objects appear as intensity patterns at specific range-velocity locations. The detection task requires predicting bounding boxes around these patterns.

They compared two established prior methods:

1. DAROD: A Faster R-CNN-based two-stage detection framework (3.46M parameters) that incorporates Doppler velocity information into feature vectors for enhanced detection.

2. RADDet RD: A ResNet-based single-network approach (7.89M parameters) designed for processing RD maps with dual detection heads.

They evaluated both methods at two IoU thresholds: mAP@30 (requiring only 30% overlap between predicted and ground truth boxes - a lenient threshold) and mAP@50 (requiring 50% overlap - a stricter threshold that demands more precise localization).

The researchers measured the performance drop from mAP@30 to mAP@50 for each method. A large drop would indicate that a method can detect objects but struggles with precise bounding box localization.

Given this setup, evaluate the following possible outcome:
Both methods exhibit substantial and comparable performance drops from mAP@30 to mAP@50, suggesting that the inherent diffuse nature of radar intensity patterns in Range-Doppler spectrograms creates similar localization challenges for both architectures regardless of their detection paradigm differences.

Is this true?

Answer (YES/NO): NO